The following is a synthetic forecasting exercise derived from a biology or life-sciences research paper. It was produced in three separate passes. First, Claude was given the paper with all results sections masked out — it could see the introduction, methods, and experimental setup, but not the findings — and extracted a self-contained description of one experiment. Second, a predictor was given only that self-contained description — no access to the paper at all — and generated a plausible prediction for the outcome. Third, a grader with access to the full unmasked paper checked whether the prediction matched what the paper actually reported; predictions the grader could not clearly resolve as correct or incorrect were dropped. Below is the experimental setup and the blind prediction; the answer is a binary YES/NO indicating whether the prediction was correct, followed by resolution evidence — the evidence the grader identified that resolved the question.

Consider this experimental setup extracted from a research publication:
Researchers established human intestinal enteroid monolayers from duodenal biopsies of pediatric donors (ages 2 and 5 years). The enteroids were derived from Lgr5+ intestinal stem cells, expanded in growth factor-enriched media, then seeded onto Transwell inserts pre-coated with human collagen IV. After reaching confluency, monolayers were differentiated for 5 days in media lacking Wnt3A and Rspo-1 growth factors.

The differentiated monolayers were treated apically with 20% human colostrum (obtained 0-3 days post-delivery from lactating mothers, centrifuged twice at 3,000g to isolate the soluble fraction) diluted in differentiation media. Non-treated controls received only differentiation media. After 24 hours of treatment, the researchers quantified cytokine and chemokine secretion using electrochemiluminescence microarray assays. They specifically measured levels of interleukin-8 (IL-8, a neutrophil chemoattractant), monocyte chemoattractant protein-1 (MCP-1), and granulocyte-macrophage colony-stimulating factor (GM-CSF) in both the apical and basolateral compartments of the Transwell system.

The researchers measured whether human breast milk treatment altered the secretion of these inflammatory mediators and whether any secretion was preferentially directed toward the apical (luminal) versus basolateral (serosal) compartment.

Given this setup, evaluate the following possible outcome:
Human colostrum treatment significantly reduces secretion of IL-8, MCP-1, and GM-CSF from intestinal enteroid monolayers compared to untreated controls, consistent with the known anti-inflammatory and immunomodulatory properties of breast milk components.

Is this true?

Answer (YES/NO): NO